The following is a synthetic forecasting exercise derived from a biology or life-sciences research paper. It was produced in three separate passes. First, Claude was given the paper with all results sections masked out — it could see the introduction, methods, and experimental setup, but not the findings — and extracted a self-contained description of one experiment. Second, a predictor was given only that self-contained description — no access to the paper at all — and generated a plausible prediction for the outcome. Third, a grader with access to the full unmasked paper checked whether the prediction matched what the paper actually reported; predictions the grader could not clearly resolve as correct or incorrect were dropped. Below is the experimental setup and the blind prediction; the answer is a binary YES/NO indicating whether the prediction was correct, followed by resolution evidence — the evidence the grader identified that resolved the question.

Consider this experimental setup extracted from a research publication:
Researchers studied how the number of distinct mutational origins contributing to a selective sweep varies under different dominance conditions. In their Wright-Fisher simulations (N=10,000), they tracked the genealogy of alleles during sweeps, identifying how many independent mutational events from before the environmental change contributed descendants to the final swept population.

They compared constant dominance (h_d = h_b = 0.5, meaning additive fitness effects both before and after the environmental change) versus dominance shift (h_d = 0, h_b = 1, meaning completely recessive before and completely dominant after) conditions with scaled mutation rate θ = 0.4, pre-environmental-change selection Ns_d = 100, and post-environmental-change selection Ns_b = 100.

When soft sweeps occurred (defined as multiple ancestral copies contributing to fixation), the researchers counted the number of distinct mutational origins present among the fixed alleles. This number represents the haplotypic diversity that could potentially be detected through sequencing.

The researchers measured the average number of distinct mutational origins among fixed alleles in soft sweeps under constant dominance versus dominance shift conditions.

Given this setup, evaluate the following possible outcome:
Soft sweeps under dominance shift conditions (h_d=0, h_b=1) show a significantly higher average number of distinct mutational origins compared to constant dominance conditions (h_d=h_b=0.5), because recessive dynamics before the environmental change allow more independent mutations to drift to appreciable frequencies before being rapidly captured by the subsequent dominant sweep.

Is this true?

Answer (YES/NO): YES